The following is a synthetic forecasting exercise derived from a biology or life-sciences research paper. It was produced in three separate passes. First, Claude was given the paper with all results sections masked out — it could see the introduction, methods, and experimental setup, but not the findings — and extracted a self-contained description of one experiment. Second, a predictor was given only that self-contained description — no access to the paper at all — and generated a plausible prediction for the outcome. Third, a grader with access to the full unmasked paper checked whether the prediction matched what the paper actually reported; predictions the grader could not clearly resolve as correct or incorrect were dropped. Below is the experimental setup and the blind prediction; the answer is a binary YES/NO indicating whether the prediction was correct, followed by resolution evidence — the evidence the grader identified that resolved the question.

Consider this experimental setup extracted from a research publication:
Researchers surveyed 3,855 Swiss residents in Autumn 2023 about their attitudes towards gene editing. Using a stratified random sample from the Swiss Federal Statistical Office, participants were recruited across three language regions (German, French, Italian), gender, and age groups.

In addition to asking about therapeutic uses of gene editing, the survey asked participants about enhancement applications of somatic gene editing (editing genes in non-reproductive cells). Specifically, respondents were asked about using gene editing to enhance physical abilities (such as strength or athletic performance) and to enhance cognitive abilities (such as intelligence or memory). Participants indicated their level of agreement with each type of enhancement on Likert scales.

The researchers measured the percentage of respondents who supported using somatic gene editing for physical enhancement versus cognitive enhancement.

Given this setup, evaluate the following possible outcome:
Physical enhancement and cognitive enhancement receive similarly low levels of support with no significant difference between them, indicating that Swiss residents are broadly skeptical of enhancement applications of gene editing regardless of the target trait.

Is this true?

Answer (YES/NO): YES